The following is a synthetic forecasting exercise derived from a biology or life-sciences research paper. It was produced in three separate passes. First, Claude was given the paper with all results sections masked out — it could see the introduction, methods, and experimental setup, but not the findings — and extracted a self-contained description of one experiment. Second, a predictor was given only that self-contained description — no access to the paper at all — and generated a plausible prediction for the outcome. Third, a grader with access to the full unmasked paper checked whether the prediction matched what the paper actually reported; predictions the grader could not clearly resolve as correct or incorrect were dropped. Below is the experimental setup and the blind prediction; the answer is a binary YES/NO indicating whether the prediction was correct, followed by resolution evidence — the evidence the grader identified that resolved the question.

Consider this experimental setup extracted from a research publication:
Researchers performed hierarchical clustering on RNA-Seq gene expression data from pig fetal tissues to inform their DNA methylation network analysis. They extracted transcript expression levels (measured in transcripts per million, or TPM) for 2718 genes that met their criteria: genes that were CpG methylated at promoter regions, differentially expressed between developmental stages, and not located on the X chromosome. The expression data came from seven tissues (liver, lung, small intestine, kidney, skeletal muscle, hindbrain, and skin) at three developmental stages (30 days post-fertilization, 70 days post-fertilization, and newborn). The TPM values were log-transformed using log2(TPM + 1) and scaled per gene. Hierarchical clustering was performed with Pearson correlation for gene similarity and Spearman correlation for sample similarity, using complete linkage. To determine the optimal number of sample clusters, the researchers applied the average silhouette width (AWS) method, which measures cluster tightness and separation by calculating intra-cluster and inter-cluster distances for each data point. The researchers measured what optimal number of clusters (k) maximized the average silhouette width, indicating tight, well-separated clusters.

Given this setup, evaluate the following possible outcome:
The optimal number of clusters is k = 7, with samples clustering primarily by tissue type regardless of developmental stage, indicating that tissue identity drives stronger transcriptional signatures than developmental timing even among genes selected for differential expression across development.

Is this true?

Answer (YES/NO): NO